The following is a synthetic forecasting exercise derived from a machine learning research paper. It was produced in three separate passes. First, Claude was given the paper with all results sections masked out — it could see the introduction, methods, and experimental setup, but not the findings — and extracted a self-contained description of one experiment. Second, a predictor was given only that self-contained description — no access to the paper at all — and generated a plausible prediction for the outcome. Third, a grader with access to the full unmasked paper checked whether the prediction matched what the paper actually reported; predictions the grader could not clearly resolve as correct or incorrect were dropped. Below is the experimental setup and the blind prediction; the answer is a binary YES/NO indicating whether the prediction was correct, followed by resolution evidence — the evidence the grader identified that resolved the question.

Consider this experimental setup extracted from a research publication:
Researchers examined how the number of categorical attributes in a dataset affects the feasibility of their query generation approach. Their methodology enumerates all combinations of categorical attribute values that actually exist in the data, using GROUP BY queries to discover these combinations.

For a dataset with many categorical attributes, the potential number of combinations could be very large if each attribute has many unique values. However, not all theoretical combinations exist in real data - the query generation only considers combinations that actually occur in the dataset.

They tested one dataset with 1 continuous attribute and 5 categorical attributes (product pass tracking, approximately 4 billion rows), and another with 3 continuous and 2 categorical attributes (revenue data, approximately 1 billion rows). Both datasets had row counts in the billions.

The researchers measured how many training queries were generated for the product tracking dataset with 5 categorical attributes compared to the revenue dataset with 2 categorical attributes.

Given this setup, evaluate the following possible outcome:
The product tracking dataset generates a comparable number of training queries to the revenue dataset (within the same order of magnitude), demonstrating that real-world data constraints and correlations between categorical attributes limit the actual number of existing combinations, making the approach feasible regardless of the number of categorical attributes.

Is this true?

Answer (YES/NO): YES